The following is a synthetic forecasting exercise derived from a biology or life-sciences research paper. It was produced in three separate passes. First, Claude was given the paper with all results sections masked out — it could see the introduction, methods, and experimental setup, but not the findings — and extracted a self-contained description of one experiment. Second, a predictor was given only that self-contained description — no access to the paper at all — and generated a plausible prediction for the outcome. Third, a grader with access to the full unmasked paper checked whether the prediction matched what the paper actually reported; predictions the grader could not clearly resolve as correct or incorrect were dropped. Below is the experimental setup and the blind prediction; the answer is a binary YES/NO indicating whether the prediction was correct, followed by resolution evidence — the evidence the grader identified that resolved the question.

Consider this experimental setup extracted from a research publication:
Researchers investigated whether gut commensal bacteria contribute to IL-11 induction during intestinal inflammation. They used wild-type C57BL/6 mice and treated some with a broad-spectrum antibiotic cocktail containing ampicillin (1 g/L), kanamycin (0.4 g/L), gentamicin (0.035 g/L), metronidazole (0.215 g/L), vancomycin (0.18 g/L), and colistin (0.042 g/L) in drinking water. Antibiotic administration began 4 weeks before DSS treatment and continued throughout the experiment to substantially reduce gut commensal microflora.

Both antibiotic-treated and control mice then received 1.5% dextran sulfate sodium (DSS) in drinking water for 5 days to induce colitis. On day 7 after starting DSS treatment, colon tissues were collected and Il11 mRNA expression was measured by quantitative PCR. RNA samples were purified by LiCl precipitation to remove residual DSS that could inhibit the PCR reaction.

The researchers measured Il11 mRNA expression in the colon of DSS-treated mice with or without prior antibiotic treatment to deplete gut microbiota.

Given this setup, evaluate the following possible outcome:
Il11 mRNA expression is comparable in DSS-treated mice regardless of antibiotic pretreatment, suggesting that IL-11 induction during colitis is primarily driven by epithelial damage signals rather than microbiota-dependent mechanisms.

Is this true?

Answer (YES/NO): NO